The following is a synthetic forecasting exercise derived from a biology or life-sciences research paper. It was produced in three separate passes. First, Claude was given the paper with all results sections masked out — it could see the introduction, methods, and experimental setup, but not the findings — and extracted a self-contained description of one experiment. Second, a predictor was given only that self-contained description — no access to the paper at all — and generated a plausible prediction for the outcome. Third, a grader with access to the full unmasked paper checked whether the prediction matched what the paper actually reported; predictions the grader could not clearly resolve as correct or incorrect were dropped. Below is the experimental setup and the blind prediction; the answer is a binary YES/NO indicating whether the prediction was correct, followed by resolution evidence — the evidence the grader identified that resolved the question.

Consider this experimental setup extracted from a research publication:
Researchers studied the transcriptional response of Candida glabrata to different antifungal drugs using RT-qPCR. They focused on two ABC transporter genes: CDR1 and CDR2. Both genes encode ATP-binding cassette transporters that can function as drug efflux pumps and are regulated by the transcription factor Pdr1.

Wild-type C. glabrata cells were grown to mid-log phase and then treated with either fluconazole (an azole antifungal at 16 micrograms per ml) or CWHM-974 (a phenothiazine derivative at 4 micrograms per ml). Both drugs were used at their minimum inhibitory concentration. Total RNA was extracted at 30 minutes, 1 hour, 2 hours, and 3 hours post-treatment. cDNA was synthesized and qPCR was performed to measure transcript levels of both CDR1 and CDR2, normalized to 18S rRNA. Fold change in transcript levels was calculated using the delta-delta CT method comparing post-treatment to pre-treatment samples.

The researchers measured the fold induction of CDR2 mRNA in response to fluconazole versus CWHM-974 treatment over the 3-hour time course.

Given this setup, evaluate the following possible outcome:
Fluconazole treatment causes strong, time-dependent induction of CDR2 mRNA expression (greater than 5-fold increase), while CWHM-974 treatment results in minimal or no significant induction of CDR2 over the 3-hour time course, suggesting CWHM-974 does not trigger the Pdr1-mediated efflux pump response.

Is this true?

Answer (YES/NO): NO